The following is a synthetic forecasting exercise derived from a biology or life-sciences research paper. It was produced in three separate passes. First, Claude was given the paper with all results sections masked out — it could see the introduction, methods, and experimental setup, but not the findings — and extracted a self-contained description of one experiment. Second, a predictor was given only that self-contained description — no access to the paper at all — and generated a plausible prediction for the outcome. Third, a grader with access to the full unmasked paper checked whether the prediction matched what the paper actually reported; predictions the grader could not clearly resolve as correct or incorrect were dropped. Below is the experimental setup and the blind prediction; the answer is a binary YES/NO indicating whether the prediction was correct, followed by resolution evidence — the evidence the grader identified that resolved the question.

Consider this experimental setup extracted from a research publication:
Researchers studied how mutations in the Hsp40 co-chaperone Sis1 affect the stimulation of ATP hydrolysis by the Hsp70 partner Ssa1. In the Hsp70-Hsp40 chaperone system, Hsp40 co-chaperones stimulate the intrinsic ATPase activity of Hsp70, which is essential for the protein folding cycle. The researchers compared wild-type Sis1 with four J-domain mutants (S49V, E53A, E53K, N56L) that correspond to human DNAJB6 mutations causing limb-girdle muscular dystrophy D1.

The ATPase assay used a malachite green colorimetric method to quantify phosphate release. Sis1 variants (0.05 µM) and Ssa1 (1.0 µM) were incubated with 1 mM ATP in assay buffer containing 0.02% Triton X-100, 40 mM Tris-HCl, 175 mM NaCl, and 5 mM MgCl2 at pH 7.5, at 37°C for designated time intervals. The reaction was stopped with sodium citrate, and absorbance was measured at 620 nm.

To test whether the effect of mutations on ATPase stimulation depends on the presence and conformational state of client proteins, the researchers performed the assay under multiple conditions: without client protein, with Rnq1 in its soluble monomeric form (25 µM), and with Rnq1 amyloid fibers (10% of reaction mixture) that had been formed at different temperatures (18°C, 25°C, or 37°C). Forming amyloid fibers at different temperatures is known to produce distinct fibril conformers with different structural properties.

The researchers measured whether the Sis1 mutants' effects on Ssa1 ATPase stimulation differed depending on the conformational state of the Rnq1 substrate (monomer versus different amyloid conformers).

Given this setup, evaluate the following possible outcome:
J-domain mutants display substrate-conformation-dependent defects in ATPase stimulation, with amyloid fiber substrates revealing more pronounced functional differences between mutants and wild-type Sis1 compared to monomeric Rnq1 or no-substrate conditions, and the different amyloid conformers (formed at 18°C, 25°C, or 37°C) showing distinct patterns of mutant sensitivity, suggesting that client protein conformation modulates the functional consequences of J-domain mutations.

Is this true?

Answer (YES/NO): NO